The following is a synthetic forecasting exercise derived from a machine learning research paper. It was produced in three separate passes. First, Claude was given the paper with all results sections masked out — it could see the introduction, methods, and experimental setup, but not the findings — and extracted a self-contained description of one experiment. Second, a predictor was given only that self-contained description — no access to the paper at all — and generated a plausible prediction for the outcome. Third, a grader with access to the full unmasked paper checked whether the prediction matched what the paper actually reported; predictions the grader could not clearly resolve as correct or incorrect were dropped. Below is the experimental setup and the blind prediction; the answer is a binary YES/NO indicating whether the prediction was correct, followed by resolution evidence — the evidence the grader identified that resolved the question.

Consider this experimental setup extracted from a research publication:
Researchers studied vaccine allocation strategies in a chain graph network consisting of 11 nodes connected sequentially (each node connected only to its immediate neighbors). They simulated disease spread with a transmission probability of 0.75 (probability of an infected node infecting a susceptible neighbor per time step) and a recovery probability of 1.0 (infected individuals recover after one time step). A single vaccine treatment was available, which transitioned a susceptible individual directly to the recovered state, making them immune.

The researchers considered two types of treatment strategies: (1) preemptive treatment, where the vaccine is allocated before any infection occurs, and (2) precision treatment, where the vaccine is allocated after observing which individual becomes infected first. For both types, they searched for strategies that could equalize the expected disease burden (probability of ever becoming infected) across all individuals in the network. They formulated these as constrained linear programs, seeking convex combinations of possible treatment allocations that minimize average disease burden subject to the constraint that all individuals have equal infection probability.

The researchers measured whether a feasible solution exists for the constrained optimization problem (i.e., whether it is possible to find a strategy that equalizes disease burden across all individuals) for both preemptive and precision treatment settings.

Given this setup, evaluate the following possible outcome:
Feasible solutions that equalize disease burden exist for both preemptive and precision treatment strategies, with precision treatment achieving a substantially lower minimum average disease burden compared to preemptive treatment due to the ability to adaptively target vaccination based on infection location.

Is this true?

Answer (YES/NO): NO